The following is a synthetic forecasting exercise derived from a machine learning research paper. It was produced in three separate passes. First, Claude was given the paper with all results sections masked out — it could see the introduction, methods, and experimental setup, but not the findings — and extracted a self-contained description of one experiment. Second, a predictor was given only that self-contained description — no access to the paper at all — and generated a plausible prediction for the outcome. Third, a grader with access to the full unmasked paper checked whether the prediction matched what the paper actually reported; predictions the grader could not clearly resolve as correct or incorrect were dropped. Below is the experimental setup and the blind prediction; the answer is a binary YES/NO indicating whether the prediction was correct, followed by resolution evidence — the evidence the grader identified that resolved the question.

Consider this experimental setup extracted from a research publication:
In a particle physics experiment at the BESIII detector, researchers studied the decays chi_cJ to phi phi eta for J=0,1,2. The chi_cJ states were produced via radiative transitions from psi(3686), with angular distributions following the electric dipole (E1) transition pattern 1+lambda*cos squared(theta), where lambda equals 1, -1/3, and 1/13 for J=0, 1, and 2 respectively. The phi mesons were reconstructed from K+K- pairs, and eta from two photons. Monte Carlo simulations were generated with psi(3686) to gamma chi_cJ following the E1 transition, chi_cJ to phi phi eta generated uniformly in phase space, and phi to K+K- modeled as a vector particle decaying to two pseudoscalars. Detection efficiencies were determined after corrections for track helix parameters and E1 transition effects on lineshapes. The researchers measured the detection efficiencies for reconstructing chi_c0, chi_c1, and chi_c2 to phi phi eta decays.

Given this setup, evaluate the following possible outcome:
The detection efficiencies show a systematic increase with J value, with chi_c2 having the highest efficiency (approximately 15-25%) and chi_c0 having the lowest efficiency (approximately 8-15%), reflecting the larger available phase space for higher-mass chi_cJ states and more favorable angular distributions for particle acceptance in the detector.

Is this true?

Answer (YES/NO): NO